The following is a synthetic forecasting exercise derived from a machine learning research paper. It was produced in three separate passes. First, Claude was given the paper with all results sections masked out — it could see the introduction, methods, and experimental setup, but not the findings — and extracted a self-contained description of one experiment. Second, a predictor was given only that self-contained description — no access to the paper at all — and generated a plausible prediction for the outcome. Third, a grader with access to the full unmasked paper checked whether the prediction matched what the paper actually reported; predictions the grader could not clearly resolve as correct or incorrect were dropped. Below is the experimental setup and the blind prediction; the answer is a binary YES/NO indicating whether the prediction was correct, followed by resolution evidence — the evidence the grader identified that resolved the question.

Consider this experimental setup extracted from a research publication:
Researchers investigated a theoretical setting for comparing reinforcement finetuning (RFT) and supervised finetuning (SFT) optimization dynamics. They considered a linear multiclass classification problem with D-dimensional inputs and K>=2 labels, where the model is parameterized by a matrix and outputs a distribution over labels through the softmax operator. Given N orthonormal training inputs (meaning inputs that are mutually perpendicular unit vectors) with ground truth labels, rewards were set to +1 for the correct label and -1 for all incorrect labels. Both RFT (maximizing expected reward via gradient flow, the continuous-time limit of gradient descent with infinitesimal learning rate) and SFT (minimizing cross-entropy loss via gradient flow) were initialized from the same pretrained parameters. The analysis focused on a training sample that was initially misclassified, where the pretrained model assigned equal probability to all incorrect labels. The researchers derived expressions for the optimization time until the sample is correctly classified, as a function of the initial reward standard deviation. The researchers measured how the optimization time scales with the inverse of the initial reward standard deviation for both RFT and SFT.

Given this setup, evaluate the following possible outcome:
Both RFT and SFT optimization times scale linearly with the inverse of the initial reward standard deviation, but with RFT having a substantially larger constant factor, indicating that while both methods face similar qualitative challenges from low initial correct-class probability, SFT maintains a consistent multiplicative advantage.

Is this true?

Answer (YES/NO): NO